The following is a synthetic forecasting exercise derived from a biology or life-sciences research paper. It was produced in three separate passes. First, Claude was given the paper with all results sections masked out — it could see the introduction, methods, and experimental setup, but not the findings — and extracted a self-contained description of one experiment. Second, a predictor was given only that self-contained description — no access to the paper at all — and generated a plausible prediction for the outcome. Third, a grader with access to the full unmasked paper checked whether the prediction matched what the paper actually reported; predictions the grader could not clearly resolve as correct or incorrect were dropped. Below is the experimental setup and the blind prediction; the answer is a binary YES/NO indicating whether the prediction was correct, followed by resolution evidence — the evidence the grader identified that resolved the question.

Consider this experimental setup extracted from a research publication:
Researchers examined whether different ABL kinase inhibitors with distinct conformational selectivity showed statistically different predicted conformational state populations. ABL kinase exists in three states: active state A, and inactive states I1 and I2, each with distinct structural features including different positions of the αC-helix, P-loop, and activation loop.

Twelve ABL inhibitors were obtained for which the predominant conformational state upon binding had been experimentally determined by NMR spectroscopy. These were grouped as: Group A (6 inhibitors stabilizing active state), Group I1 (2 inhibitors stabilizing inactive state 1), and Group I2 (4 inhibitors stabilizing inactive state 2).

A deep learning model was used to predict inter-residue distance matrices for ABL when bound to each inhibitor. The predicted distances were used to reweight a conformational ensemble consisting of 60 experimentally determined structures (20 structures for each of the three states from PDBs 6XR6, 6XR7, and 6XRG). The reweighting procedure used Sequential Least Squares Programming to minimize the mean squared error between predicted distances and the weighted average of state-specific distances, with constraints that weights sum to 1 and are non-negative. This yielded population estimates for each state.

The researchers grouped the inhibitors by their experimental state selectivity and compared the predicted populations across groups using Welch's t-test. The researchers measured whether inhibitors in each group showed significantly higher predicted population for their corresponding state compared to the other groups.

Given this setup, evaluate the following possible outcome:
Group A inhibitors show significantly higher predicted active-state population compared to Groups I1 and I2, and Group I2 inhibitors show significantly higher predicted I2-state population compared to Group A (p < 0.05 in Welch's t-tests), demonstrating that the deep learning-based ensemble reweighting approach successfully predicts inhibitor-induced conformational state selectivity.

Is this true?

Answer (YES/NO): YES